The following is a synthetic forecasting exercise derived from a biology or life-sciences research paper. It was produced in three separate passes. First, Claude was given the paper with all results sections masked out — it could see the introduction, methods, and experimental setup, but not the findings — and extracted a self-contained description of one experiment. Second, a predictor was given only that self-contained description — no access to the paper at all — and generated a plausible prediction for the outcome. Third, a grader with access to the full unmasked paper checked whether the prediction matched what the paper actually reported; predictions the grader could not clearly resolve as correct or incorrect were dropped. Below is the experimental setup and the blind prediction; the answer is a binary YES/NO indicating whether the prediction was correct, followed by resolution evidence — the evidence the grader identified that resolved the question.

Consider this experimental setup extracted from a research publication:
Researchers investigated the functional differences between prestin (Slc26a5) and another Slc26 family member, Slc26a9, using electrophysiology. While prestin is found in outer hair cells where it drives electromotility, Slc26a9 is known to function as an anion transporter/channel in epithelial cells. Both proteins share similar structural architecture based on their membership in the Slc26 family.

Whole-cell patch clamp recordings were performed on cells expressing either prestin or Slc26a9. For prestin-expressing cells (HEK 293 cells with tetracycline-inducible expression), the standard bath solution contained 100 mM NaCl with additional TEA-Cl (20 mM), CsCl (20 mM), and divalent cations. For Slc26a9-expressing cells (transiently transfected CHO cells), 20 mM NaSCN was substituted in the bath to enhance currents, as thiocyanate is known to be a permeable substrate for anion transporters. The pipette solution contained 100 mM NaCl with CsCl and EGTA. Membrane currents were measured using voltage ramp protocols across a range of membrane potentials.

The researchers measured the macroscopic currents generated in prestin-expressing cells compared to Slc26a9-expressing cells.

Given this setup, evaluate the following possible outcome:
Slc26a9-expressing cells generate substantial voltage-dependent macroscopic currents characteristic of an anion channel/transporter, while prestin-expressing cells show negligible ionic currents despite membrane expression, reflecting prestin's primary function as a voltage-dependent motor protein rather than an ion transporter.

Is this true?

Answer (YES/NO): YES